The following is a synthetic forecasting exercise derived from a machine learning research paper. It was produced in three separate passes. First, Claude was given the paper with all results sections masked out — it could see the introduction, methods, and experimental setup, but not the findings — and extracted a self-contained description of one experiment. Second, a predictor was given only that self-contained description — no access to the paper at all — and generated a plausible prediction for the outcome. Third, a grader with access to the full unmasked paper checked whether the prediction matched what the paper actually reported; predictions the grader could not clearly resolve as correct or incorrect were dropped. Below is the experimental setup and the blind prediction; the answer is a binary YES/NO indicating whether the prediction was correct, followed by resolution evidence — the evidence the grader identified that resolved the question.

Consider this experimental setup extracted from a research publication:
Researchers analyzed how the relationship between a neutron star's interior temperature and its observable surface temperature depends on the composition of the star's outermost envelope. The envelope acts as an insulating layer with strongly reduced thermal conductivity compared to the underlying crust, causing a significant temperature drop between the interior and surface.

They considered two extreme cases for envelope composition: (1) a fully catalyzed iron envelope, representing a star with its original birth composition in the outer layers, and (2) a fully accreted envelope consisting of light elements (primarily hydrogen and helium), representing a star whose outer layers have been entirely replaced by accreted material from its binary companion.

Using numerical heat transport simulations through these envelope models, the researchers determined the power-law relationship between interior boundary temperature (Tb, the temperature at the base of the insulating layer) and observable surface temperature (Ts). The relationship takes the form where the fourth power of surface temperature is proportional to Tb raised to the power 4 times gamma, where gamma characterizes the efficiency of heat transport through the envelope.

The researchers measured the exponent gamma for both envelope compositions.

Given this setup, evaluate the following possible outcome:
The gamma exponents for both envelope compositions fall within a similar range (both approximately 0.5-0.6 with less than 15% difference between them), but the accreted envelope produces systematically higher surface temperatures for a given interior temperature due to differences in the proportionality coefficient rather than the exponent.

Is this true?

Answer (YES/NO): NO